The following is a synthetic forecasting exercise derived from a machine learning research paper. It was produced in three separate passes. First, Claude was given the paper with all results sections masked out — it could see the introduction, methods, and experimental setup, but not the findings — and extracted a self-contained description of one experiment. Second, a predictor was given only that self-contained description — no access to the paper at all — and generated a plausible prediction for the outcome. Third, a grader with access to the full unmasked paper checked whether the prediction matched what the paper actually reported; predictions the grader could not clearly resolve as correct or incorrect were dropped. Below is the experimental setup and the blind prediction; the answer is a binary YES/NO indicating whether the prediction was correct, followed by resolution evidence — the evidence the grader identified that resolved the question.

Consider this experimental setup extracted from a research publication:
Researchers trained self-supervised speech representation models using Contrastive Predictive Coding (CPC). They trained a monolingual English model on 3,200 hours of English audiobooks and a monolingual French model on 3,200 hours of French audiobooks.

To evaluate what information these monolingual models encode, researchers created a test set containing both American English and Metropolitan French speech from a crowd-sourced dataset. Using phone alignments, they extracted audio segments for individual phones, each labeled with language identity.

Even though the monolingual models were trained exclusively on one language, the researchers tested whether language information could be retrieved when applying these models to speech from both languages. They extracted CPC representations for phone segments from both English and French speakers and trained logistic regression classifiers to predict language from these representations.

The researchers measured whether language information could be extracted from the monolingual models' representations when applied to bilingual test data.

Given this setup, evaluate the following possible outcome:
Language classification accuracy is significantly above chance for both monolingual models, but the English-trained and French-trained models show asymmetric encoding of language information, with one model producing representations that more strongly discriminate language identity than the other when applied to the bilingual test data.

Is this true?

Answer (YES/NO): NO